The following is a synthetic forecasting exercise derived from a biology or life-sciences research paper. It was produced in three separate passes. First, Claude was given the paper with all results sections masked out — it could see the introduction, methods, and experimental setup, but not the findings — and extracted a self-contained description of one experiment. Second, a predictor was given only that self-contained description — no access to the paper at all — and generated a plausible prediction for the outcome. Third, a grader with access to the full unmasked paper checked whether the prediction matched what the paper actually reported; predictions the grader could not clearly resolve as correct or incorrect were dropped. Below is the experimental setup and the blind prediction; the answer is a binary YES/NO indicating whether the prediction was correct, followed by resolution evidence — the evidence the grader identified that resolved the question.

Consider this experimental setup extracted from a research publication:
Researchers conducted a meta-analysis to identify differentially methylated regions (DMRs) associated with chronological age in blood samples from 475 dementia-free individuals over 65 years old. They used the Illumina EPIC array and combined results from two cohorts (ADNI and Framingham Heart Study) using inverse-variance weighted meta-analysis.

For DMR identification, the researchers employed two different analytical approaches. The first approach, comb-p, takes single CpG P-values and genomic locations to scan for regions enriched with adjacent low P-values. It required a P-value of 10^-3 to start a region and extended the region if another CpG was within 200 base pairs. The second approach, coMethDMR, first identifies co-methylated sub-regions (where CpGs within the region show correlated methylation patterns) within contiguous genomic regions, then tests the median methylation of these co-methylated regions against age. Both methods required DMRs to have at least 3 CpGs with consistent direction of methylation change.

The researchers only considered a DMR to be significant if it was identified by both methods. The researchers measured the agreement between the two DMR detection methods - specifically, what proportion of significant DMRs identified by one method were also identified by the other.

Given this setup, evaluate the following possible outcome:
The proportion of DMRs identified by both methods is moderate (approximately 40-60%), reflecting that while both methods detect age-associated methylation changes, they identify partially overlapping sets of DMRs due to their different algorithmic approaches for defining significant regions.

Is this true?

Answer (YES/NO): NO